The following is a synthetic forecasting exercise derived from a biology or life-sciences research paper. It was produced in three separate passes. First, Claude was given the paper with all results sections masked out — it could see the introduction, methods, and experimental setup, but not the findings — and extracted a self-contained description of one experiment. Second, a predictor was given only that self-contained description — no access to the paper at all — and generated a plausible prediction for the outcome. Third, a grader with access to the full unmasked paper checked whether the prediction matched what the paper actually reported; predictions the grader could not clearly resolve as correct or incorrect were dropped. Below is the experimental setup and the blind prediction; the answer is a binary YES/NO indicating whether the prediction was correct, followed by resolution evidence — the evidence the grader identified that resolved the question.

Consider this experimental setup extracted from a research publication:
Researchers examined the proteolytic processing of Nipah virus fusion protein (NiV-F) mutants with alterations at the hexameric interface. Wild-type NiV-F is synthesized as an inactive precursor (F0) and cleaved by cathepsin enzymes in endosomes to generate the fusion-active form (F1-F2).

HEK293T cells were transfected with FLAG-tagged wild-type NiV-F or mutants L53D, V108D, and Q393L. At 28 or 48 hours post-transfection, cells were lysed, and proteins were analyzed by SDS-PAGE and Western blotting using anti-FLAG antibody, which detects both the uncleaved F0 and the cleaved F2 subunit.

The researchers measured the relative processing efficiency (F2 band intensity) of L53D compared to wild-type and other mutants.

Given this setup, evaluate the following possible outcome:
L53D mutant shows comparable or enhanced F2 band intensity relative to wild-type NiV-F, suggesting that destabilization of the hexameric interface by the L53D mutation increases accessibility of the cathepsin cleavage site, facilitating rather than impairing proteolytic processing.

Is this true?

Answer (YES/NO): NO